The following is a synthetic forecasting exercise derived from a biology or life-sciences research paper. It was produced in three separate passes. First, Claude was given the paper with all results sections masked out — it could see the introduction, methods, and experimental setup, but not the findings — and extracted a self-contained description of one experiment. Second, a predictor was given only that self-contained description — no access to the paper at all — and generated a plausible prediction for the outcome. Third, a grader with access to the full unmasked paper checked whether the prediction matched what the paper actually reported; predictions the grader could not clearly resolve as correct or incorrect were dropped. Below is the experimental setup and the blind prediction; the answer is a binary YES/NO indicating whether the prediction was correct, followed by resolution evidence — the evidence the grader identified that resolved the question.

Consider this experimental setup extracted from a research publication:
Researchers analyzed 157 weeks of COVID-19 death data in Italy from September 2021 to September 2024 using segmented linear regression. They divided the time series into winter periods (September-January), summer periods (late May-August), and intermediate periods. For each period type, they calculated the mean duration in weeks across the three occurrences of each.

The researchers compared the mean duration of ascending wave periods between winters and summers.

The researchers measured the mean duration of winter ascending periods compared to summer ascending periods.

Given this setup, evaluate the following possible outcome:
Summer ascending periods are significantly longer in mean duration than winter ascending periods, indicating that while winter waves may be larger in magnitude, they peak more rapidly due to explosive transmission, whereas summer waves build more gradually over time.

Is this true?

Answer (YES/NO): NO